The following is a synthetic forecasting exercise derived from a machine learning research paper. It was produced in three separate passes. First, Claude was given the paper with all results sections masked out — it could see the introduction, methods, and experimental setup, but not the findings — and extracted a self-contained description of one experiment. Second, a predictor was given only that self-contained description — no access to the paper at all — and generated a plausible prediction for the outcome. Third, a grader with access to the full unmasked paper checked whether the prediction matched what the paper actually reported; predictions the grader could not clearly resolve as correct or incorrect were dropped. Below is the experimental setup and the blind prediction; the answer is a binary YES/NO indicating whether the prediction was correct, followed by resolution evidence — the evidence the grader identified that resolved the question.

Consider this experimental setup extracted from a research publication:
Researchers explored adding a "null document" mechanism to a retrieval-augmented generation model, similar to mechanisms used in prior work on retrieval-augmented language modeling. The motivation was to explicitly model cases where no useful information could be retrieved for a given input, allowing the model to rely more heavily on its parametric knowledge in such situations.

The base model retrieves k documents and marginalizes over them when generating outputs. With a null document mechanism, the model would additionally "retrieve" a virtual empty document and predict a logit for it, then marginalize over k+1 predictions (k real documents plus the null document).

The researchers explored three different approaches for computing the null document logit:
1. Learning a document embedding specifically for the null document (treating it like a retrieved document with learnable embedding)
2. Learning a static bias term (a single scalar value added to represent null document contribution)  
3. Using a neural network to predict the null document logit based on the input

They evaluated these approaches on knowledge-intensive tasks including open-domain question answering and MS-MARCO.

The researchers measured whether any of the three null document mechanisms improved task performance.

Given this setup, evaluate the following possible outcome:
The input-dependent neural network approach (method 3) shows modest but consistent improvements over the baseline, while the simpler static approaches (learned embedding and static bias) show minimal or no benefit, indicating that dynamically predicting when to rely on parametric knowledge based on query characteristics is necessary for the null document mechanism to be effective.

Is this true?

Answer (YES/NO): NO